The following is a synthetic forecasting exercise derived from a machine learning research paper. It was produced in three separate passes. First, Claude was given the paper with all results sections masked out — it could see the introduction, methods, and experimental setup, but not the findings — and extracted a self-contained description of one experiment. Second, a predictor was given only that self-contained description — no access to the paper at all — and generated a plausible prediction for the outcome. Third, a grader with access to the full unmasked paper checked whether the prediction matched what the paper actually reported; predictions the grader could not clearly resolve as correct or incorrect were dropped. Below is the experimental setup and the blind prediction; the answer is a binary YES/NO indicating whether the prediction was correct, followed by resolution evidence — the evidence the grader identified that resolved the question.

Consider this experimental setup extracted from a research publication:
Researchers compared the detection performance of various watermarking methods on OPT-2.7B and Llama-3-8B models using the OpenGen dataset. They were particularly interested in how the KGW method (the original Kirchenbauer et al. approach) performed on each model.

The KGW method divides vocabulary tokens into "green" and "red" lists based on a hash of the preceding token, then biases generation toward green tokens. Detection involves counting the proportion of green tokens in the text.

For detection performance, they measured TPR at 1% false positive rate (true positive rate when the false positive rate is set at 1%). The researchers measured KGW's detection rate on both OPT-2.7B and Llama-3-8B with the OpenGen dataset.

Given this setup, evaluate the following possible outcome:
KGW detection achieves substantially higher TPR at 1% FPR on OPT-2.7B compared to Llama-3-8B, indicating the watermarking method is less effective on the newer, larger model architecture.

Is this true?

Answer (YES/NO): YES